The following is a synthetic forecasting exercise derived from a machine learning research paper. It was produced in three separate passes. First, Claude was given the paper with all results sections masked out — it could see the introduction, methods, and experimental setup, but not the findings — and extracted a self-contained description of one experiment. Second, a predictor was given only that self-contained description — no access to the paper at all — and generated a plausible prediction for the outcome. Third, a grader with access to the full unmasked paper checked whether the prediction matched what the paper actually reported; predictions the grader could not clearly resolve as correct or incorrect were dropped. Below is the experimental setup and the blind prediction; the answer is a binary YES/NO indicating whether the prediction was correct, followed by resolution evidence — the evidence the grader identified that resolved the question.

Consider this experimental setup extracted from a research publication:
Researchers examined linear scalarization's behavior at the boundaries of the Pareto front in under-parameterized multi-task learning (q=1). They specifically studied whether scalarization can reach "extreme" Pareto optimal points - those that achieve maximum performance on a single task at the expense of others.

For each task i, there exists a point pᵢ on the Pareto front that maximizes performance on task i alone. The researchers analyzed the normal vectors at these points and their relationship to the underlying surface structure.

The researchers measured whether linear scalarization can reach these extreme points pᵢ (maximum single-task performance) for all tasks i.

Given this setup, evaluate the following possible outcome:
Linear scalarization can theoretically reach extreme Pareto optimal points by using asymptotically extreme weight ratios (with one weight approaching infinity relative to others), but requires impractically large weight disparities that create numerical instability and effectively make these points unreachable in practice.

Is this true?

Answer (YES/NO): NO